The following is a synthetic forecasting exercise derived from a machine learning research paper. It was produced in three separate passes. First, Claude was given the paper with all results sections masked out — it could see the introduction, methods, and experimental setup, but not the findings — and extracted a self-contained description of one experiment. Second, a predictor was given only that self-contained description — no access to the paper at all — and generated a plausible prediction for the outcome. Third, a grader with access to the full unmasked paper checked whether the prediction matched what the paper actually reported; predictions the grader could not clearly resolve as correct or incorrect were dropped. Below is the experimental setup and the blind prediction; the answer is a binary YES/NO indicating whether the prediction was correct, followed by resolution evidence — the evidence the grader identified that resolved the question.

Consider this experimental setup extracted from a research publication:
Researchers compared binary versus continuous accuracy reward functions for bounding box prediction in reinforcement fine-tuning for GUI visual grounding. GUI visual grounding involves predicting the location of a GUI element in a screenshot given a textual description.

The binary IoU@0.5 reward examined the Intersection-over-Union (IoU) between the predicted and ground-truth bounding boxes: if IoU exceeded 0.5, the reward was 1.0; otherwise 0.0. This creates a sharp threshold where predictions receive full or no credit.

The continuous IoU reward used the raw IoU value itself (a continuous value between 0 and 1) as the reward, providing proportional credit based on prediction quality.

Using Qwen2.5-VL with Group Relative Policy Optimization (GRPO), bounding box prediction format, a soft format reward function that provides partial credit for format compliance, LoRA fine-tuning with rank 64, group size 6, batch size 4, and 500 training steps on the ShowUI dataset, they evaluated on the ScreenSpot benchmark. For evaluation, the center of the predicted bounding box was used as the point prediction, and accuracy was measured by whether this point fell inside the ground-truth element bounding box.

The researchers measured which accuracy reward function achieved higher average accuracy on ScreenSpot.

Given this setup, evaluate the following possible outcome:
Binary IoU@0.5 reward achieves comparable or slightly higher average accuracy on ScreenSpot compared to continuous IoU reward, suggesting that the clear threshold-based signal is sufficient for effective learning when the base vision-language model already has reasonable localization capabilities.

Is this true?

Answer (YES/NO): NO